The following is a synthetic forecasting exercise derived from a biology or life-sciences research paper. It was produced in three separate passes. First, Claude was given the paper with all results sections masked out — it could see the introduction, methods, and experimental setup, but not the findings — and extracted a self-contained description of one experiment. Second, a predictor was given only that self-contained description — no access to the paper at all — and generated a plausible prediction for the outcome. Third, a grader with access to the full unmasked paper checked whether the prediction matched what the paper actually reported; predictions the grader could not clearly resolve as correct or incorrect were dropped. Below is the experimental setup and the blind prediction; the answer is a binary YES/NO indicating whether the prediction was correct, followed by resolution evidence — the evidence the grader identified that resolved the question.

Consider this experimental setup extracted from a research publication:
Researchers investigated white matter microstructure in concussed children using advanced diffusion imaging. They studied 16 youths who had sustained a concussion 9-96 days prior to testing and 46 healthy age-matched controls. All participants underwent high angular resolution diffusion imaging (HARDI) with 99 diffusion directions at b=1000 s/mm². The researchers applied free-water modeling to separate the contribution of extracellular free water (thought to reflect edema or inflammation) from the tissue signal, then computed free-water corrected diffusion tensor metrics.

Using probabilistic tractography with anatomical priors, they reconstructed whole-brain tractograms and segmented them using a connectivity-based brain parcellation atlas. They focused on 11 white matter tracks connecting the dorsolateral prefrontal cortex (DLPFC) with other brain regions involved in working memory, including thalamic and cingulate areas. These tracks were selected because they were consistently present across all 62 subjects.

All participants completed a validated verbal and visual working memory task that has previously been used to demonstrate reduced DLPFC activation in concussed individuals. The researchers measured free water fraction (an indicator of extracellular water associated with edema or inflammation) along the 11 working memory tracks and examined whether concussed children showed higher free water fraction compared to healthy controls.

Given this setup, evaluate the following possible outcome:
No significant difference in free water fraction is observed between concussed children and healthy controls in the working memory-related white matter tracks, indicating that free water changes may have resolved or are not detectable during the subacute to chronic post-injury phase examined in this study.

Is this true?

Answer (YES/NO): NO